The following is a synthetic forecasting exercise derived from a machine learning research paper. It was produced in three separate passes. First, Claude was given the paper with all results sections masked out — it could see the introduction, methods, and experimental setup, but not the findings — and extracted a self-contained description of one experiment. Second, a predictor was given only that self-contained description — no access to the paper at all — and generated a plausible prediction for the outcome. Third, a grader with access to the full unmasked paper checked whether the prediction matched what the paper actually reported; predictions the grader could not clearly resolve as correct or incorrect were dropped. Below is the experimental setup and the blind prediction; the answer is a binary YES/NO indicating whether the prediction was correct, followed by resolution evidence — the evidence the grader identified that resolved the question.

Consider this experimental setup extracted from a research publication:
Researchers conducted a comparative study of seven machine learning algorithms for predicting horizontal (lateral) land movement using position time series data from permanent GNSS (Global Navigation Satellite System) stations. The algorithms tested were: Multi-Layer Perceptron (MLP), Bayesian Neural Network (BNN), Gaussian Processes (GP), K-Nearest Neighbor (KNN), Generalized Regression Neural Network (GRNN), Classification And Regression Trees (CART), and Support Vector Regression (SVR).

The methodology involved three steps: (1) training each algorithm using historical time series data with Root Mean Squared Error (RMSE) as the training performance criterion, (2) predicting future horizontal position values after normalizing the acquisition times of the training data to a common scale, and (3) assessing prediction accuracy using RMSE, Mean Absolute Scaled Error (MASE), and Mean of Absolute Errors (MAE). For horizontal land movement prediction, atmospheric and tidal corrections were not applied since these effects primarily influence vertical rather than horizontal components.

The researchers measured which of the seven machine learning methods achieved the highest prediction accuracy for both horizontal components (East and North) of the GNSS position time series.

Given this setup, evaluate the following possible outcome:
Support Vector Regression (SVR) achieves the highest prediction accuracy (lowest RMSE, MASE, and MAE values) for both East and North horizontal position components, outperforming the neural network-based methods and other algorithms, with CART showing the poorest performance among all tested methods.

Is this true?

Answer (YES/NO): NO